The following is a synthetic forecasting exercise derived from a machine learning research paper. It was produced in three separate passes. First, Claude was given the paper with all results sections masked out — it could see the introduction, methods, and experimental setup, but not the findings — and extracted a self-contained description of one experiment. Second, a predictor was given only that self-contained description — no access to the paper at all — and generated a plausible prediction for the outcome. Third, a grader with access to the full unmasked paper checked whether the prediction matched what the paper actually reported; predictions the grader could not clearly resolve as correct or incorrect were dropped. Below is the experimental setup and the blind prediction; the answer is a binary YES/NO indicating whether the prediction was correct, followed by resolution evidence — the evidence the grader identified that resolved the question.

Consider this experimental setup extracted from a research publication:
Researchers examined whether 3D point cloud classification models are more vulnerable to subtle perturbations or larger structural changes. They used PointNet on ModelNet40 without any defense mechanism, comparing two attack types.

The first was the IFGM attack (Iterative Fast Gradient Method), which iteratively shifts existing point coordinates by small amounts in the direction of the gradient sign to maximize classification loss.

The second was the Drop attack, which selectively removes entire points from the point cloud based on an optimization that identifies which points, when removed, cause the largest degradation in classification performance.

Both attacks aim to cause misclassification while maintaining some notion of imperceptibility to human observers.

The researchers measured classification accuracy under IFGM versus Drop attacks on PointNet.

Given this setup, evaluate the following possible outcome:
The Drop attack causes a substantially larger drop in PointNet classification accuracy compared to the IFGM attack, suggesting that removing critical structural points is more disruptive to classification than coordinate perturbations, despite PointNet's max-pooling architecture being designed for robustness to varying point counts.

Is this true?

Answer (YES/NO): YES